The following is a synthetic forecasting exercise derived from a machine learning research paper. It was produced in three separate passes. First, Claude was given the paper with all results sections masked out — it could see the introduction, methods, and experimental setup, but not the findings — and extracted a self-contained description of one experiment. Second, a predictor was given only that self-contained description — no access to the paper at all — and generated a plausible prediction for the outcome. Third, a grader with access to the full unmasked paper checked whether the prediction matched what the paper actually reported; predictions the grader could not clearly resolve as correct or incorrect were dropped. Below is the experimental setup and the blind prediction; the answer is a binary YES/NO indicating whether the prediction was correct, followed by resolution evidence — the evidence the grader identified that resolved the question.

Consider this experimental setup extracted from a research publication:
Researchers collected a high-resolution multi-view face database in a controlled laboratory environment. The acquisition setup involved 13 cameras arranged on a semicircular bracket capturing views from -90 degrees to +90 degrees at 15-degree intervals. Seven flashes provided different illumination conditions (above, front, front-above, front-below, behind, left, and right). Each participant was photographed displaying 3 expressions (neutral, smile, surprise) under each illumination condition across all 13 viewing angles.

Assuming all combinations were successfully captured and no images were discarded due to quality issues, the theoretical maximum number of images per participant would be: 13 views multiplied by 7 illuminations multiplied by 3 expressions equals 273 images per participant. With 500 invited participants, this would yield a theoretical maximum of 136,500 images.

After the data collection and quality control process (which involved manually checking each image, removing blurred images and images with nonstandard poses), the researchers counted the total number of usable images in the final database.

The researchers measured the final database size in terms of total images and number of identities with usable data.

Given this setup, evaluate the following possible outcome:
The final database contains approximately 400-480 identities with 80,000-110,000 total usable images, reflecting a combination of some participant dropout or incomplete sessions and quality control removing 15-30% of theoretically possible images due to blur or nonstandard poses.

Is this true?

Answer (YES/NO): NO